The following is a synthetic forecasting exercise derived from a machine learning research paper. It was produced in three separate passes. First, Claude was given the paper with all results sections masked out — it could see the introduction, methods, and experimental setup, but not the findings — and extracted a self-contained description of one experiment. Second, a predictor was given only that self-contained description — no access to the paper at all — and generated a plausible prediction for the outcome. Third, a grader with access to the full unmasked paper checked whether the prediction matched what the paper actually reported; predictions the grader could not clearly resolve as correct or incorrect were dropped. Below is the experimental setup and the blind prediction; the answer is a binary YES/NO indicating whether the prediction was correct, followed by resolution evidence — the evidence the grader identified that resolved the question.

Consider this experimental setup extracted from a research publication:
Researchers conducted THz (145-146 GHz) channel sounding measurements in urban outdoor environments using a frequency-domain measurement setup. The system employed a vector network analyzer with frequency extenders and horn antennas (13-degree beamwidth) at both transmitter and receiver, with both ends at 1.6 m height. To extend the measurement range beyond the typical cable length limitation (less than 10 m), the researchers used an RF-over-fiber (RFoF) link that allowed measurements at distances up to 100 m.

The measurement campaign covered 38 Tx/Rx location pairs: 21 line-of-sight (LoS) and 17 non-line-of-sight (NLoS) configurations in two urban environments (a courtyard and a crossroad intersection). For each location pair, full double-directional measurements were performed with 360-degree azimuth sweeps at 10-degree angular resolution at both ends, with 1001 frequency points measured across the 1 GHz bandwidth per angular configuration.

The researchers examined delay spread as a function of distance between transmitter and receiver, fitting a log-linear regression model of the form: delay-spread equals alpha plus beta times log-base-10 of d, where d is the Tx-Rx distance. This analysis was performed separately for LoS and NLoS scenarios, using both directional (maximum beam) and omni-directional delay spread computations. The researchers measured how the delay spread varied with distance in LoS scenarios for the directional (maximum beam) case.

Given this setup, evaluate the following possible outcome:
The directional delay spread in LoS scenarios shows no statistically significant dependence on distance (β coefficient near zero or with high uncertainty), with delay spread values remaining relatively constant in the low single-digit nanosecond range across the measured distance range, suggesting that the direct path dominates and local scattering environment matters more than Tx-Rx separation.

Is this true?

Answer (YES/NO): NO